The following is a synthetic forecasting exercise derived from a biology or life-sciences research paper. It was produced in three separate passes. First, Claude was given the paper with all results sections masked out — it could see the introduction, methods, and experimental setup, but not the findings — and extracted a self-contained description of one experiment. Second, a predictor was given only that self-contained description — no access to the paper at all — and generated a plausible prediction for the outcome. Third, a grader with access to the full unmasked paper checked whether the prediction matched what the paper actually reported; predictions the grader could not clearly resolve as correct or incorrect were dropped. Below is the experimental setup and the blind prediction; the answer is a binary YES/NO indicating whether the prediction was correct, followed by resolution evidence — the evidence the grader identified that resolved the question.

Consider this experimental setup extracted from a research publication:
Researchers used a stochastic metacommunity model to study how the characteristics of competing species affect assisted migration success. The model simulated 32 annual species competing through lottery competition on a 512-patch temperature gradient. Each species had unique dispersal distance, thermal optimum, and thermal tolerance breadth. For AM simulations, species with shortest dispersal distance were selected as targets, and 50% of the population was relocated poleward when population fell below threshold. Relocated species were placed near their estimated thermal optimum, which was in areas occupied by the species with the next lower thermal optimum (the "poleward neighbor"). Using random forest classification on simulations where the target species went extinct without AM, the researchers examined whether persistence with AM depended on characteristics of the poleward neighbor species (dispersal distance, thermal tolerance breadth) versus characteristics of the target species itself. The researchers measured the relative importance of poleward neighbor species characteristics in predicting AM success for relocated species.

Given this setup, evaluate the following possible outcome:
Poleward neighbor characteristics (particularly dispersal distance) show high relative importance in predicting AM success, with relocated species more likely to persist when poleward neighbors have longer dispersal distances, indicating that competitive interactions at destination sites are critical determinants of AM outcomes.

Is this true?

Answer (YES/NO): NO